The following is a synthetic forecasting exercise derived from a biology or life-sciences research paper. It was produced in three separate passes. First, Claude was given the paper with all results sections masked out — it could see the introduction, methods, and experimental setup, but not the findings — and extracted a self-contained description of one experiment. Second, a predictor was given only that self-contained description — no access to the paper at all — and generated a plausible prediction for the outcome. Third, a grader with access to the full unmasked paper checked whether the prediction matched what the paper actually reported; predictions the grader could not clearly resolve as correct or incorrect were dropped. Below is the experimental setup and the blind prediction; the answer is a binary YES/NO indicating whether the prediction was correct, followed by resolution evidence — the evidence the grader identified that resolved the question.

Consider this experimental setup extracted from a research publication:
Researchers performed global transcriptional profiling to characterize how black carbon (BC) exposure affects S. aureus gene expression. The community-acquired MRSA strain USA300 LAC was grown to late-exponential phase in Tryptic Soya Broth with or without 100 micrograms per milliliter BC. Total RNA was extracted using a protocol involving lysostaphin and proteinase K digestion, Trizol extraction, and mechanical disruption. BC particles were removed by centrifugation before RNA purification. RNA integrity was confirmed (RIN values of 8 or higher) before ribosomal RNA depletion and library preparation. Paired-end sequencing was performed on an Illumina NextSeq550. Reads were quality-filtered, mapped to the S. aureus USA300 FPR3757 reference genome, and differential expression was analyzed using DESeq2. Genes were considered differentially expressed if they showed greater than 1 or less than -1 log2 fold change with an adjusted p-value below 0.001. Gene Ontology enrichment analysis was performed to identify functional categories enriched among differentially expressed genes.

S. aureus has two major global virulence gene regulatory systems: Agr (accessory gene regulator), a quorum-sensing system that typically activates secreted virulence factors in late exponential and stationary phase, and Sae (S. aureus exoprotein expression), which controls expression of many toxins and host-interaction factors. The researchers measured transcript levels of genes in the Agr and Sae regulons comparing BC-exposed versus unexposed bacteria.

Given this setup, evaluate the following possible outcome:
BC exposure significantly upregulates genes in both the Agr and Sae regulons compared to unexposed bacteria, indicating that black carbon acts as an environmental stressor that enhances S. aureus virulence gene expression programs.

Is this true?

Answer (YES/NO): NO